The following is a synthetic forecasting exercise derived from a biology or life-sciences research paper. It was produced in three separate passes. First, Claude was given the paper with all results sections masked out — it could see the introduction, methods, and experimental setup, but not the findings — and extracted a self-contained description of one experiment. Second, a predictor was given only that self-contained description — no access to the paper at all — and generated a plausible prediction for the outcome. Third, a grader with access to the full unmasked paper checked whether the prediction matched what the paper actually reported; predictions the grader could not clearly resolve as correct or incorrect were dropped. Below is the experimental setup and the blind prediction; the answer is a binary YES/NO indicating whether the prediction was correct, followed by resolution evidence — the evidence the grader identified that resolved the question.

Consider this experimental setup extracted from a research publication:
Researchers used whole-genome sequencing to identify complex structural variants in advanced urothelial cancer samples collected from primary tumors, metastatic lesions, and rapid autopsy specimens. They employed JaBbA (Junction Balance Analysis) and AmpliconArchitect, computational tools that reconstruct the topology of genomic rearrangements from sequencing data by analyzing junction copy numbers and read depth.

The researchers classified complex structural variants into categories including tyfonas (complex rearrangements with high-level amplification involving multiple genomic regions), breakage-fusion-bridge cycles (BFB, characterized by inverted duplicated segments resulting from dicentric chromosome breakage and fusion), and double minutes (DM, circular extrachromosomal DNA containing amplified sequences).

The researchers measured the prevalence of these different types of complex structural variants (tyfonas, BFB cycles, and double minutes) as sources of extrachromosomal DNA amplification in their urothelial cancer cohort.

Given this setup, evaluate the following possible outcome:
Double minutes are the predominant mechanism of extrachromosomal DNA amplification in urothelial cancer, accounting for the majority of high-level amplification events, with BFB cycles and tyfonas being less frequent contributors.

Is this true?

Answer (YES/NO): NO